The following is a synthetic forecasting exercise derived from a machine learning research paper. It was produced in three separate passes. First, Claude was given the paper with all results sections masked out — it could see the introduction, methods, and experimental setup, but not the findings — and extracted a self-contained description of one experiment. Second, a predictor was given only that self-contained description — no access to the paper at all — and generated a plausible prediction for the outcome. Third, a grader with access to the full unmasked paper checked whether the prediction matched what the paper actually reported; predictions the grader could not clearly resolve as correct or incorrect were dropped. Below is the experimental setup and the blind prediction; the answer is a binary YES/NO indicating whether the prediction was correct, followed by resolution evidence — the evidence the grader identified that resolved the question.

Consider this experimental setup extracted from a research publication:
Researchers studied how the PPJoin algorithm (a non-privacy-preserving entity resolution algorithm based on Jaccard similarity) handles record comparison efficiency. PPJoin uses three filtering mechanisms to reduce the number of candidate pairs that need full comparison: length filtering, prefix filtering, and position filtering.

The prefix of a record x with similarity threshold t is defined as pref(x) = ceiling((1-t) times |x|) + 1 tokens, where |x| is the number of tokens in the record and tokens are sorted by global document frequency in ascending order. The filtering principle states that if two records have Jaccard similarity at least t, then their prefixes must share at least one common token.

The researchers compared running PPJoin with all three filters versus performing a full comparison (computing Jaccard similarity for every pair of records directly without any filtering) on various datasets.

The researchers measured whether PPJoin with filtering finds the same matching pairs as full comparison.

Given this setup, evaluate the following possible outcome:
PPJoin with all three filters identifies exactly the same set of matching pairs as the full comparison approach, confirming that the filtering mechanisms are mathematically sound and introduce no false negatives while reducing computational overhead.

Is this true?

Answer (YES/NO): YES